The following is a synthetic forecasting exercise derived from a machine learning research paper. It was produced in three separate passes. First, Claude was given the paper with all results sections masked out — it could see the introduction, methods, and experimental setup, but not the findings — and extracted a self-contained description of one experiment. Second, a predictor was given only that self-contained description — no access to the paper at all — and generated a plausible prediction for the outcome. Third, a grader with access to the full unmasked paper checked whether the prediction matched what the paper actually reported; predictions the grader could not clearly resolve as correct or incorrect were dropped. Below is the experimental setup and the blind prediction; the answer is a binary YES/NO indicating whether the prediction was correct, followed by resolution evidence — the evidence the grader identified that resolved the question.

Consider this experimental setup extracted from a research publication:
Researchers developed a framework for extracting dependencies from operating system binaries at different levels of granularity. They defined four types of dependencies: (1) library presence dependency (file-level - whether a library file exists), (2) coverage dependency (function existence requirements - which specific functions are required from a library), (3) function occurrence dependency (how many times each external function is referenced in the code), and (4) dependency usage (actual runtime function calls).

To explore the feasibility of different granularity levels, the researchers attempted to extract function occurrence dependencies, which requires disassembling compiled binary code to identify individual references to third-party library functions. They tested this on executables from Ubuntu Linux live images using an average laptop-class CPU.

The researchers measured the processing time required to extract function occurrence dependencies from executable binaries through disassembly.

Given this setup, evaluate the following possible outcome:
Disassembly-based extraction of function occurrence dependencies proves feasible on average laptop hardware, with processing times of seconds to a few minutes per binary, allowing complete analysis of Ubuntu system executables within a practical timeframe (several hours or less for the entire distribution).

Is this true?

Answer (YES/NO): NO